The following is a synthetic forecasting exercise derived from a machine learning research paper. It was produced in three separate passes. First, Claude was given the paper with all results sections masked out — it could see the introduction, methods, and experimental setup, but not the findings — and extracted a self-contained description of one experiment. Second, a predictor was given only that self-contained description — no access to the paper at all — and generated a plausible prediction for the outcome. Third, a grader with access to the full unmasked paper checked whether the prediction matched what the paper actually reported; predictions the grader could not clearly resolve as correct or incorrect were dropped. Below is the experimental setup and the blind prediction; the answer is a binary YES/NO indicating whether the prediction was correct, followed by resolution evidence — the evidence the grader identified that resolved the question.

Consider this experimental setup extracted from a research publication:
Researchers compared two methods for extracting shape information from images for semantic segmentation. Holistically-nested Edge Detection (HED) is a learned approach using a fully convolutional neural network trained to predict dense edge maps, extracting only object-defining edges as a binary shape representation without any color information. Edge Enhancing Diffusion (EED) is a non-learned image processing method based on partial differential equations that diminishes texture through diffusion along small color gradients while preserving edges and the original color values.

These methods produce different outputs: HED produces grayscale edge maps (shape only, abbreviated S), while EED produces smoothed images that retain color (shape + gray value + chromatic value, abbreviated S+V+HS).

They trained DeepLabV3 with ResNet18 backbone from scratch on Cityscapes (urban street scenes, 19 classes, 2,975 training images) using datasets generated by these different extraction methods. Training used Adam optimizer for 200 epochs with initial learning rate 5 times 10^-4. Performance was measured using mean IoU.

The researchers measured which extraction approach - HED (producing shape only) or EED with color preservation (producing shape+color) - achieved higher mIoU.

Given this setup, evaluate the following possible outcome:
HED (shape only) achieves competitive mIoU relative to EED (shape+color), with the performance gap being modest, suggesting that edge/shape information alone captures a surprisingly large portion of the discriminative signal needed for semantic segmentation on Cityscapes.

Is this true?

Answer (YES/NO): NO